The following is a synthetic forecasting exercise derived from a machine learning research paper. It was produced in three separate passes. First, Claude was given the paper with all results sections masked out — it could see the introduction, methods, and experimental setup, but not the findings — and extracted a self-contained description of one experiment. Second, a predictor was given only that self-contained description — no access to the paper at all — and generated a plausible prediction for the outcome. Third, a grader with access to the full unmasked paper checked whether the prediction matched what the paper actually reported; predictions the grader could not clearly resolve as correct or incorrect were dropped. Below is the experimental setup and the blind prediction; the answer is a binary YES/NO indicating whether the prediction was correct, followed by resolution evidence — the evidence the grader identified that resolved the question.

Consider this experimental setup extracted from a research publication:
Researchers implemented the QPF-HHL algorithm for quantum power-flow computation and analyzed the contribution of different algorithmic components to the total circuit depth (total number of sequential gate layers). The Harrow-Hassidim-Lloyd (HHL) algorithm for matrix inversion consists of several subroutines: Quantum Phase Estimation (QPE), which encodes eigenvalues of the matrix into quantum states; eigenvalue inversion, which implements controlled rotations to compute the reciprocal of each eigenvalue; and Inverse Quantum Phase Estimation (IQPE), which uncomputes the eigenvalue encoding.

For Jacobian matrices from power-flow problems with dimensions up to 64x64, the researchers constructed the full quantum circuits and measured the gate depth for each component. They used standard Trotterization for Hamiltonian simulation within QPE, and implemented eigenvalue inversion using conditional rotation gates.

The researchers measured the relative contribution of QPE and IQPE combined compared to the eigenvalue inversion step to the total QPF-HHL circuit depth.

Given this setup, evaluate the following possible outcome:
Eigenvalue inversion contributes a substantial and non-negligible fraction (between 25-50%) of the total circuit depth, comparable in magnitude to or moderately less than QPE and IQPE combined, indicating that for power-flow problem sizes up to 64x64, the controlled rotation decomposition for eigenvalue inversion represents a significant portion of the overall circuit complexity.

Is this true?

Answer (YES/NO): NO